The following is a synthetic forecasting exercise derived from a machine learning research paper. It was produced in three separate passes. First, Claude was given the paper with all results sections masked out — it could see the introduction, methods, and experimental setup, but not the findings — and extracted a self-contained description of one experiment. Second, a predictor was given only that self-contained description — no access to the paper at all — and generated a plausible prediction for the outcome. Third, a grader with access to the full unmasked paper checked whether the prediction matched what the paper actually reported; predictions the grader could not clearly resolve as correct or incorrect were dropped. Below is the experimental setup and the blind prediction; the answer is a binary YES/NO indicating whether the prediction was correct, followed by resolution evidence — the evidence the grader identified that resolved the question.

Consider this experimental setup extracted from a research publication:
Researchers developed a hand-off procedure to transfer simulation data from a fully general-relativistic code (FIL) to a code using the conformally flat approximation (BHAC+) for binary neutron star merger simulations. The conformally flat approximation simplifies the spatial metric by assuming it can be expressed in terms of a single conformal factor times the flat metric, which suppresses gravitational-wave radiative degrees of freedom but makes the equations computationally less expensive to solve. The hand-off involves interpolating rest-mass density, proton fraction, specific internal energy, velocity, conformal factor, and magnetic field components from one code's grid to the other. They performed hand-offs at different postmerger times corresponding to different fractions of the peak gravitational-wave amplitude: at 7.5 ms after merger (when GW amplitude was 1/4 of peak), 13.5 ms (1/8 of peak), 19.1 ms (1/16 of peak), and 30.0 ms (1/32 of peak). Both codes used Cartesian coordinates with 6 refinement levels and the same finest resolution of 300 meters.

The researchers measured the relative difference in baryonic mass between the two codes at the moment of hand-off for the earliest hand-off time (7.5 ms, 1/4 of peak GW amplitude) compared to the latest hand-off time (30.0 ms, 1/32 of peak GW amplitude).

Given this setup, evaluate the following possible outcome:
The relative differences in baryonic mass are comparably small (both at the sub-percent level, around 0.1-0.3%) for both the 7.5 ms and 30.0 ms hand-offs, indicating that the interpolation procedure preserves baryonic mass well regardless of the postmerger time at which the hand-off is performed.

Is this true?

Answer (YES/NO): NO